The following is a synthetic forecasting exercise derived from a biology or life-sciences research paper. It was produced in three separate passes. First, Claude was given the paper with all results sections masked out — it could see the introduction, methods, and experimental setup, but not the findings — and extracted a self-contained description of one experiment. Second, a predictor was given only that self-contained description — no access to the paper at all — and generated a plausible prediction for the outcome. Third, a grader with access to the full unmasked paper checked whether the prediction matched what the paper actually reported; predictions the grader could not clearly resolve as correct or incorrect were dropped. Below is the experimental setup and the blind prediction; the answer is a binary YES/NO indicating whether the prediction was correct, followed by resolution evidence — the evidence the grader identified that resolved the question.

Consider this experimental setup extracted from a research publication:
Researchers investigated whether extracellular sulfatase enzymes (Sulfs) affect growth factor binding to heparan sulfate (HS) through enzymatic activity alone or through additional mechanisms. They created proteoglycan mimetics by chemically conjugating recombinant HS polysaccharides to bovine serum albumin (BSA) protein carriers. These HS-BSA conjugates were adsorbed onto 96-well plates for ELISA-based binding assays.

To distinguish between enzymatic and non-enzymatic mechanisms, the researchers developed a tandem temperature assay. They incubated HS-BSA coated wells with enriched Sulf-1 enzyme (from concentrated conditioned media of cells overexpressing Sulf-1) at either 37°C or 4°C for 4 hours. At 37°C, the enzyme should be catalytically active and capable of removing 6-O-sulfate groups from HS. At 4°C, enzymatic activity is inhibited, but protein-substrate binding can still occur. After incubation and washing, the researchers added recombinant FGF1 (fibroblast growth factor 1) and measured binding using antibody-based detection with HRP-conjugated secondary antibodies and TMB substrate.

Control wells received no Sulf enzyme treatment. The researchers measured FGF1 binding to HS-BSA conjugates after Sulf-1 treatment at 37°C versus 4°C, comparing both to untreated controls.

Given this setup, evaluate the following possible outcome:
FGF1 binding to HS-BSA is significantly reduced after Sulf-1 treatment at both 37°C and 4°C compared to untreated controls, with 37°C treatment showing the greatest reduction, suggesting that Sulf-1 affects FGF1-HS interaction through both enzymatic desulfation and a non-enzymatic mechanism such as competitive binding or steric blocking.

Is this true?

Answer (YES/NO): YES